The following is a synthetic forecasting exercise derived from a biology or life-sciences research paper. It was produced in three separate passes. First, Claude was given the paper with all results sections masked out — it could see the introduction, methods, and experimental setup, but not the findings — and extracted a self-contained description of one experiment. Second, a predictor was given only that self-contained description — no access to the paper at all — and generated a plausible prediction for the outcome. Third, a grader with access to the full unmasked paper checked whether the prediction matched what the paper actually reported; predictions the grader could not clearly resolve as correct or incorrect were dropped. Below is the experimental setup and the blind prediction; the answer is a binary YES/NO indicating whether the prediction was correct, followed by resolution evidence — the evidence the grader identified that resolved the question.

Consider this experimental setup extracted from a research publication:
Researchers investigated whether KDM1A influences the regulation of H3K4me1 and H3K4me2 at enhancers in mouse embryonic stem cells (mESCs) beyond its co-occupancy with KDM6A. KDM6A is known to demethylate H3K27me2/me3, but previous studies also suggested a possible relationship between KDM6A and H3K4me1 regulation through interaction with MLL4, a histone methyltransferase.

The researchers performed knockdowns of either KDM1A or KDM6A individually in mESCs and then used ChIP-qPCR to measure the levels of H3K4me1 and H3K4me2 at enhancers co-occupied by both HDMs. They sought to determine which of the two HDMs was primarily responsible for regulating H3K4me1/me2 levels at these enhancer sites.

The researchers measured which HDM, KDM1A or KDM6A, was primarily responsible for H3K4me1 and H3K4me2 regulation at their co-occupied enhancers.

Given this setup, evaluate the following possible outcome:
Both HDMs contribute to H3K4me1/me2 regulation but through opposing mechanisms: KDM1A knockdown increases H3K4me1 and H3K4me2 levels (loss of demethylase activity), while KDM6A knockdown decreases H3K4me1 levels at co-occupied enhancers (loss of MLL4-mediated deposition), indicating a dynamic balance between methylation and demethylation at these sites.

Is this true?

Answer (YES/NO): NO